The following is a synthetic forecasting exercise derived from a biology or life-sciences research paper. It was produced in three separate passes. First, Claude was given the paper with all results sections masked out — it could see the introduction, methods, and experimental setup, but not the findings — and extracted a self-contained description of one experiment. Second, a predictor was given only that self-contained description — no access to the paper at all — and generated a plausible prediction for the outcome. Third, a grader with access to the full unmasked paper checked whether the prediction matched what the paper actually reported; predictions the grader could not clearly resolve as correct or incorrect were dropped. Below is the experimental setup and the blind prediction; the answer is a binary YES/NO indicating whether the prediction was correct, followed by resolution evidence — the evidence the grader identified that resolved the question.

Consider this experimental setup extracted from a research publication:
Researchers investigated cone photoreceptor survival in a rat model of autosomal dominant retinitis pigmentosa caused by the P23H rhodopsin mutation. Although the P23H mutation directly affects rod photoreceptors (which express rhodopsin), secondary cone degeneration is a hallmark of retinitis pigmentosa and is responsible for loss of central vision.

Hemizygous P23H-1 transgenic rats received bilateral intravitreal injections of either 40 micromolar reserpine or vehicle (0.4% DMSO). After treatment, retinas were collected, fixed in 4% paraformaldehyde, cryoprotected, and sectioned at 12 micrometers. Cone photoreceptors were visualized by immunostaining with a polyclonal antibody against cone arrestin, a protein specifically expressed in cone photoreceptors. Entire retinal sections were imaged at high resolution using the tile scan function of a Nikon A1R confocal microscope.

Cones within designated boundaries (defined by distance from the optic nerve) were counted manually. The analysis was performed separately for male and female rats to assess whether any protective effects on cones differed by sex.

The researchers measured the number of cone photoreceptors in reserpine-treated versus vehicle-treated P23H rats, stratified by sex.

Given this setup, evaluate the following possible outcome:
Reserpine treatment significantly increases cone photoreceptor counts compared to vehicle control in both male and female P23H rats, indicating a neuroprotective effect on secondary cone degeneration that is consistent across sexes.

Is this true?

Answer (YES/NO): NO